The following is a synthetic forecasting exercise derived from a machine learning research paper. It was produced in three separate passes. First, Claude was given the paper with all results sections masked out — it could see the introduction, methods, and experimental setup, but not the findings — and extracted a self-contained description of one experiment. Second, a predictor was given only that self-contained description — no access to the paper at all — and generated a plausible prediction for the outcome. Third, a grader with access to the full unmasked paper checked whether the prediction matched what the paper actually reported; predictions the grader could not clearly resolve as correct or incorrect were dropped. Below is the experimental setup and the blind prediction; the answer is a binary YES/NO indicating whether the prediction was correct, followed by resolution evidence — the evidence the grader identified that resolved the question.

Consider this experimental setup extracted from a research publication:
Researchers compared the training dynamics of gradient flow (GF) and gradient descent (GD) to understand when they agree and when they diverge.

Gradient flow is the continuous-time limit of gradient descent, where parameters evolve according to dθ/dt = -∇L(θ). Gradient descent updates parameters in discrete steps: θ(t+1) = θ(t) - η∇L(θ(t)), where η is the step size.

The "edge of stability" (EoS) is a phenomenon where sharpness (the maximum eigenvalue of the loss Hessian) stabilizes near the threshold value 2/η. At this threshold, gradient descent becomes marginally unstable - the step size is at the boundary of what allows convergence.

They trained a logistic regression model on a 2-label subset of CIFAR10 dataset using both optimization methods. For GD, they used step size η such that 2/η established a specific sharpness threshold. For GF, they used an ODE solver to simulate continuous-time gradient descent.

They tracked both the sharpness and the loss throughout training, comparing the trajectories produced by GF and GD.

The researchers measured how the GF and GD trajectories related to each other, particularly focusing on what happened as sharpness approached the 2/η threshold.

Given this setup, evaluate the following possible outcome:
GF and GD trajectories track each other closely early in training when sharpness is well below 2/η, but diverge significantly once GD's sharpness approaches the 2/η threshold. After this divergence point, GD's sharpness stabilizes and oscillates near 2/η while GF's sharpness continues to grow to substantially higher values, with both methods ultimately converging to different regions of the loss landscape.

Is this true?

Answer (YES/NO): NO